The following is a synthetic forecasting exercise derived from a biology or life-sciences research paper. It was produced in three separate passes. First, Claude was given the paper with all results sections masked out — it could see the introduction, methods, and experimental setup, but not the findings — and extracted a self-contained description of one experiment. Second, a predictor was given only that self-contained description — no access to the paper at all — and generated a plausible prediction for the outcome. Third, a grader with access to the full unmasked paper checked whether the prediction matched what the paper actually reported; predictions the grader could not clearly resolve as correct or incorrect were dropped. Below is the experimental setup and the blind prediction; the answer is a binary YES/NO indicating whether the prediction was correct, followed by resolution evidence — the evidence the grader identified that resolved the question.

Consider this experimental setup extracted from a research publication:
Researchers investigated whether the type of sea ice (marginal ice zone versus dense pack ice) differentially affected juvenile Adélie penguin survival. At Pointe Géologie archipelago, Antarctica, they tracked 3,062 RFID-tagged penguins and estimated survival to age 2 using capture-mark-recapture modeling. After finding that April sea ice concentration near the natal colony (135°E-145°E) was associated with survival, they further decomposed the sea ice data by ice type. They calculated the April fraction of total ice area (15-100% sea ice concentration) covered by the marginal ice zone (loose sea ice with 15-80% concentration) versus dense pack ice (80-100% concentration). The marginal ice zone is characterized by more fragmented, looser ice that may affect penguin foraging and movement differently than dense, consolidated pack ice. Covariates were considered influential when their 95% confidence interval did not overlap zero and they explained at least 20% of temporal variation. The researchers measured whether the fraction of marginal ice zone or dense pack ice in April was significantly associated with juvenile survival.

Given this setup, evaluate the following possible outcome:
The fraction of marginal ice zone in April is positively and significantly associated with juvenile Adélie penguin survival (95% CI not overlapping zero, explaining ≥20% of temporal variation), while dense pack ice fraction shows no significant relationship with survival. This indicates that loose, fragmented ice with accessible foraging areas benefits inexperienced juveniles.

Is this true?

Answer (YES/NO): NO